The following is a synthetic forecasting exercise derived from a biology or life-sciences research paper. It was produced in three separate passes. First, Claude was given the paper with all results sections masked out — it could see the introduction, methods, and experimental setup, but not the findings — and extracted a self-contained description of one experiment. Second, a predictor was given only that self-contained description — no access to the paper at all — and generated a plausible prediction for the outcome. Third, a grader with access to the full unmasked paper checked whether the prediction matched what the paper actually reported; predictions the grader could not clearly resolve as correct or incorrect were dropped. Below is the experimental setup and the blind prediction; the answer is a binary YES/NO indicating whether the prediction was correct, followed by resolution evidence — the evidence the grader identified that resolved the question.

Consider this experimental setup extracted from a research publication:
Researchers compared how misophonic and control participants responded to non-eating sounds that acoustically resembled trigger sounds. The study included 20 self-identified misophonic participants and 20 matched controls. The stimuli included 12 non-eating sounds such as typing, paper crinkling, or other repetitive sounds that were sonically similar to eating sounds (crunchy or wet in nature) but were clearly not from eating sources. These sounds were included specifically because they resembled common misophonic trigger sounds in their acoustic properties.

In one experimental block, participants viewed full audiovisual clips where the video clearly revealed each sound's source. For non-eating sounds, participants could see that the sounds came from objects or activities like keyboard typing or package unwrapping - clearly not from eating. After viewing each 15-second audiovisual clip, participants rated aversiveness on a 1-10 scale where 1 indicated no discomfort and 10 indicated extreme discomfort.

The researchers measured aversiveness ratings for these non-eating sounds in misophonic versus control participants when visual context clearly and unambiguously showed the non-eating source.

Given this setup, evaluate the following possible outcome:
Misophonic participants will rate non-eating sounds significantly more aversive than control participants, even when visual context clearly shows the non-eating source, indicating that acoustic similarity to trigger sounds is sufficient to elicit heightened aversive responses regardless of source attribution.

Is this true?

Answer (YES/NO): YES